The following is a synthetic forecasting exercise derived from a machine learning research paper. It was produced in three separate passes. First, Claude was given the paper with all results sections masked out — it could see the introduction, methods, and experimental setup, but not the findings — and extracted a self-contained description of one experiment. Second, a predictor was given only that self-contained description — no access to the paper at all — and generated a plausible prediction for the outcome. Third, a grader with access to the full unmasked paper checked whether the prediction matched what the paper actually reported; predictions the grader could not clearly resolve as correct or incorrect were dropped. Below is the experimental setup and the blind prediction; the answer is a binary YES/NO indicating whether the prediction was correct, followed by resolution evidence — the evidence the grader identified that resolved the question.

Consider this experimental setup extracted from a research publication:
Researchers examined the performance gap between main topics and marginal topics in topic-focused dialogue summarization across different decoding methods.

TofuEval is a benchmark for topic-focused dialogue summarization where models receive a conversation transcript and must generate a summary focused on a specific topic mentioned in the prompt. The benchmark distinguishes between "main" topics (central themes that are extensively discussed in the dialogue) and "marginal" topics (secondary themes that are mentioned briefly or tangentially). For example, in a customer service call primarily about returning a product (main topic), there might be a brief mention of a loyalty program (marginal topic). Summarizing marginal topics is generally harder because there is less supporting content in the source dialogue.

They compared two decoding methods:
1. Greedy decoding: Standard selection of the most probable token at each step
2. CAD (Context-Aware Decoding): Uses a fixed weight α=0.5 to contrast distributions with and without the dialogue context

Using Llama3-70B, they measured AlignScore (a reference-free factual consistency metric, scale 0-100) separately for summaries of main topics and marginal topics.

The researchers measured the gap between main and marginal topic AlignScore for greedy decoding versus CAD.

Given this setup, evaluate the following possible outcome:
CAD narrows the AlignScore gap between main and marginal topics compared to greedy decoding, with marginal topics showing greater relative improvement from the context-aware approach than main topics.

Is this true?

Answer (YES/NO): YES